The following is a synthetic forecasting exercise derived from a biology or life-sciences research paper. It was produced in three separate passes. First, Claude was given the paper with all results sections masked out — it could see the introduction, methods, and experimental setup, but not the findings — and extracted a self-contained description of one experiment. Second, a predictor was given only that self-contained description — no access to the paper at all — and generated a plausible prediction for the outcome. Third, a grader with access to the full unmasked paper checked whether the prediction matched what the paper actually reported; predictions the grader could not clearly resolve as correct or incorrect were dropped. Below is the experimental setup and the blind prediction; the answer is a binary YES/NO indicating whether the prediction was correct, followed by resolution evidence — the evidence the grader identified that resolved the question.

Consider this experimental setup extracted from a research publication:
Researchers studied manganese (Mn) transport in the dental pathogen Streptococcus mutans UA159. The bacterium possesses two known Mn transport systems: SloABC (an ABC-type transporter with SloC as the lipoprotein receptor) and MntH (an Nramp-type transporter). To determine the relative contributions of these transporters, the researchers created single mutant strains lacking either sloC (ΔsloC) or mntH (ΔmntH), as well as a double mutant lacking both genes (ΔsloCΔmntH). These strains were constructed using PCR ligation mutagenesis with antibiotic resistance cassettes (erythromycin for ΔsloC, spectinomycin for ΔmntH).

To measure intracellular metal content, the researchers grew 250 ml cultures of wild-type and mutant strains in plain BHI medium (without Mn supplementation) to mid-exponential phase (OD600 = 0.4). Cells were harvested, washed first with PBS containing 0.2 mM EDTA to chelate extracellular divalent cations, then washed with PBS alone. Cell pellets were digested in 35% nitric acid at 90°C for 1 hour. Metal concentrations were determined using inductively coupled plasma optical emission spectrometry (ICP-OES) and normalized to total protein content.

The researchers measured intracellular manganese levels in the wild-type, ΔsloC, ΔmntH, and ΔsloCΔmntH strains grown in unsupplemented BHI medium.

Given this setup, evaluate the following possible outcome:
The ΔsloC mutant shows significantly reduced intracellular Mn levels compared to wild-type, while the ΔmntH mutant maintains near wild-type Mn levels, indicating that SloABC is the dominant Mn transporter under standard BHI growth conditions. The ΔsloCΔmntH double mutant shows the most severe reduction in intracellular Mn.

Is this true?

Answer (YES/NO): NO